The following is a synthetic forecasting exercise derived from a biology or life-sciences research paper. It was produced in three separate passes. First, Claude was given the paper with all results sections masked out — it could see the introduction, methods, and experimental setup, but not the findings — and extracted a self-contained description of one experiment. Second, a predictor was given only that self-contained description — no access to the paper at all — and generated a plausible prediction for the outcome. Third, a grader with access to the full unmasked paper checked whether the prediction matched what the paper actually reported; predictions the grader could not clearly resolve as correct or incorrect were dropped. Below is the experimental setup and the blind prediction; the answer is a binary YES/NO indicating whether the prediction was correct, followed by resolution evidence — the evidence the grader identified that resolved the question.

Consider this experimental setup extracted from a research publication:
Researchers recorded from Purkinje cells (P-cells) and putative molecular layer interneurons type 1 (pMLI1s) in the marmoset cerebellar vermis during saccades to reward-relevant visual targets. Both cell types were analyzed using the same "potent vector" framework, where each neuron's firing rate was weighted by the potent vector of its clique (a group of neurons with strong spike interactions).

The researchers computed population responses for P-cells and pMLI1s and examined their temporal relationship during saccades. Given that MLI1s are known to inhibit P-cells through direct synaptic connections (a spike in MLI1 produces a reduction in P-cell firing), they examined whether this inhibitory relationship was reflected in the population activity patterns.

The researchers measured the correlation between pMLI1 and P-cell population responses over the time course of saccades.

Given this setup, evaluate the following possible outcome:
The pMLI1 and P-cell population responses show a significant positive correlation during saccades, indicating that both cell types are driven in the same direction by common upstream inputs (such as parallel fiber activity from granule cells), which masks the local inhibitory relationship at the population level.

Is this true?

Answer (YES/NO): NO